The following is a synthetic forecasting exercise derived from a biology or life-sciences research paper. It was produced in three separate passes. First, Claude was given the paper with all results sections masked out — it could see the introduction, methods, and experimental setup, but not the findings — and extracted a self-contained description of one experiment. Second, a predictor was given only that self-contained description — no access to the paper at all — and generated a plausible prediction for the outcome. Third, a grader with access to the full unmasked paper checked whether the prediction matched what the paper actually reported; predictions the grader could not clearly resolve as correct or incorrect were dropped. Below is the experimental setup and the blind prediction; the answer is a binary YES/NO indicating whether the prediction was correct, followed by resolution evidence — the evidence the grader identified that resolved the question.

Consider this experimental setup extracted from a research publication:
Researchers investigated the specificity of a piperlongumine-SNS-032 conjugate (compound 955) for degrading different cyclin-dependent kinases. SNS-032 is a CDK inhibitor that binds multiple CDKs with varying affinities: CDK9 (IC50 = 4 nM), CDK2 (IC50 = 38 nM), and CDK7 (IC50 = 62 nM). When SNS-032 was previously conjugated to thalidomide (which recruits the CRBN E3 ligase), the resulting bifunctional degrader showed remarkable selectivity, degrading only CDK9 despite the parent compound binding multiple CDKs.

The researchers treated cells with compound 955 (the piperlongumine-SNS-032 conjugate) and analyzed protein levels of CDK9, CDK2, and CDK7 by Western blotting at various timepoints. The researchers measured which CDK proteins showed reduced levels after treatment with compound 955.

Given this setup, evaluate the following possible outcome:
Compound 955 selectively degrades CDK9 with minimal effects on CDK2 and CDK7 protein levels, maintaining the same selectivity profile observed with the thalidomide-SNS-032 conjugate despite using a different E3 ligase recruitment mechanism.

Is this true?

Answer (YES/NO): NO